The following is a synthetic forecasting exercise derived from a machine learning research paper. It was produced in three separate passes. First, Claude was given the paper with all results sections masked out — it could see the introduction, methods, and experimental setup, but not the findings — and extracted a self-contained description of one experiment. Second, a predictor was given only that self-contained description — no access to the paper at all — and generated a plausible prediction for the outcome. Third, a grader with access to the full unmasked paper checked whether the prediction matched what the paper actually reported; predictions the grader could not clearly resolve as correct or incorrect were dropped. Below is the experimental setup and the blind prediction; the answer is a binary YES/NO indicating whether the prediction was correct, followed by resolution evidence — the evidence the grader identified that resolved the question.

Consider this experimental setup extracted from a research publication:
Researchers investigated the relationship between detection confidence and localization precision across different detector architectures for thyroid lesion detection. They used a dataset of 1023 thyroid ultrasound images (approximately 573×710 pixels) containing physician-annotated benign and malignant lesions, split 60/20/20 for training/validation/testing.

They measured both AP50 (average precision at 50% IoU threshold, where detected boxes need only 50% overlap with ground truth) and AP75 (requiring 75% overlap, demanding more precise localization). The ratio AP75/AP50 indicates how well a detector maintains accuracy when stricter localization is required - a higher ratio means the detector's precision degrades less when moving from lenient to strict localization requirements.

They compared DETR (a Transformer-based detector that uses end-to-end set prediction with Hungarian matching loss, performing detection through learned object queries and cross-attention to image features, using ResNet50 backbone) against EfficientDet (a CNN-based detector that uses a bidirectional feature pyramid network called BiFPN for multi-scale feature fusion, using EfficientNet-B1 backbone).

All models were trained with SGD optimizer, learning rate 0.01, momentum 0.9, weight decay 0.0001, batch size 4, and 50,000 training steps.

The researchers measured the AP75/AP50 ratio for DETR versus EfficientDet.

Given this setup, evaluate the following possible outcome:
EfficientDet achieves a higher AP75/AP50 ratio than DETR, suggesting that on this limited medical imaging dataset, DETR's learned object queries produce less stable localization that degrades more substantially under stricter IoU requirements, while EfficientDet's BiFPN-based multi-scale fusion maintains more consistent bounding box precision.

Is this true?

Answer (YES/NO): NO